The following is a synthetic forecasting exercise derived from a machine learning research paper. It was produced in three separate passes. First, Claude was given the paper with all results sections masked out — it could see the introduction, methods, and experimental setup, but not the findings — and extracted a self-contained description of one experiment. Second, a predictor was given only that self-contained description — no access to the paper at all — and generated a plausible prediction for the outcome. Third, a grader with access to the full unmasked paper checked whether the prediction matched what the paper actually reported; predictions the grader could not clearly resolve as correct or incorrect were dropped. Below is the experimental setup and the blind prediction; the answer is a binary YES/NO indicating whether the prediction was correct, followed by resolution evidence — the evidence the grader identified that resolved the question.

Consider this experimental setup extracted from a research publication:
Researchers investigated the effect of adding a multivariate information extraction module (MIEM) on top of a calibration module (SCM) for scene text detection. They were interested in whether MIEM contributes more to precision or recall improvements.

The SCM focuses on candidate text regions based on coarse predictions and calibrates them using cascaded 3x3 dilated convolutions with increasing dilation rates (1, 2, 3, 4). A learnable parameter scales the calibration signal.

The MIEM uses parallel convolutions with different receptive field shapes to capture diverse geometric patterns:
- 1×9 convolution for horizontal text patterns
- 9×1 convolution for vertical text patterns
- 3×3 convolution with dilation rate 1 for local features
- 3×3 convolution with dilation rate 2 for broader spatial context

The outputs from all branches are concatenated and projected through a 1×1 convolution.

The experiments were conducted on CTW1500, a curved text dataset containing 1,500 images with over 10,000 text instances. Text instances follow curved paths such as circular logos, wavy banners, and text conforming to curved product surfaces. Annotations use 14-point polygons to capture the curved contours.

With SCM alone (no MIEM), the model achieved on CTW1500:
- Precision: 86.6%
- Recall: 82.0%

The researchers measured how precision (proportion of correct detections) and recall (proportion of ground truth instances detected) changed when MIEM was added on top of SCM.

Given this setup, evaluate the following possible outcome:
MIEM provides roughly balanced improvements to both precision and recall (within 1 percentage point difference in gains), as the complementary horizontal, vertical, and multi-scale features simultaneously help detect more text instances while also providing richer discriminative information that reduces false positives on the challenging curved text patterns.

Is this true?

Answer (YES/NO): YES